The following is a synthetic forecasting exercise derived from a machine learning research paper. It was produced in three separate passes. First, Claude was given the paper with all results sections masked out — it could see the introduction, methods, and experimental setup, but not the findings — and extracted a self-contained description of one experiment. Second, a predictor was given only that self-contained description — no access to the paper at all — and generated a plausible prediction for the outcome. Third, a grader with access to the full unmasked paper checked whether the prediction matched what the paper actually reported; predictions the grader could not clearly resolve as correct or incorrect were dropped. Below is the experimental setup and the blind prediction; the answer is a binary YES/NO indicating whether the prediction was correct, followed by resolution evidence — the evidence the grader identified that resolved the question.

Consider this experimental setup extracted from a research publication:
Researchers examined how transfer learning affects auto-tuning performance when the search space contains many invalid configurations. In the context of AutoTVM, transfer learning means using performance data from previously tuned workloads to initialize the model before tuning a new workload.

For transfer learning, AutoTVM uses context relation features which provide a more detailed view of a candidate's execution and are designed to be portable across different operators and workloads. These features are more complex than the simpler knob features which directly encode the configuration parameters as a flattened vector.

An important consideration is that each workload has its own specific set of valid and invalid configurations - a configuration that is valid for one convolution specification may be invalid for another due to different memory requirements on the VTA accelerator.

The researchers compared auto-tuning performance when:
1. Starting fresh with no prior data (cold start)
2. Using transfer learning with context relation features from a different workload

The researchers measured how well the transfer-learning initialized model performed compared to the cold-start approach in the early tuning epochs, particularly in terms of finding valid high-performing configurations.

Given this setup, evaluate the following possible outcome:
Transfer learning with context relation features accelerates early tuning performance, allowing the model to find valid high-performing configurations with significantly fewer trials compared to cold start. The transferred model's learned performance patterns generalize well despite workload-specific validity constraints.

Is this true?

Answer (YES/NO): NO